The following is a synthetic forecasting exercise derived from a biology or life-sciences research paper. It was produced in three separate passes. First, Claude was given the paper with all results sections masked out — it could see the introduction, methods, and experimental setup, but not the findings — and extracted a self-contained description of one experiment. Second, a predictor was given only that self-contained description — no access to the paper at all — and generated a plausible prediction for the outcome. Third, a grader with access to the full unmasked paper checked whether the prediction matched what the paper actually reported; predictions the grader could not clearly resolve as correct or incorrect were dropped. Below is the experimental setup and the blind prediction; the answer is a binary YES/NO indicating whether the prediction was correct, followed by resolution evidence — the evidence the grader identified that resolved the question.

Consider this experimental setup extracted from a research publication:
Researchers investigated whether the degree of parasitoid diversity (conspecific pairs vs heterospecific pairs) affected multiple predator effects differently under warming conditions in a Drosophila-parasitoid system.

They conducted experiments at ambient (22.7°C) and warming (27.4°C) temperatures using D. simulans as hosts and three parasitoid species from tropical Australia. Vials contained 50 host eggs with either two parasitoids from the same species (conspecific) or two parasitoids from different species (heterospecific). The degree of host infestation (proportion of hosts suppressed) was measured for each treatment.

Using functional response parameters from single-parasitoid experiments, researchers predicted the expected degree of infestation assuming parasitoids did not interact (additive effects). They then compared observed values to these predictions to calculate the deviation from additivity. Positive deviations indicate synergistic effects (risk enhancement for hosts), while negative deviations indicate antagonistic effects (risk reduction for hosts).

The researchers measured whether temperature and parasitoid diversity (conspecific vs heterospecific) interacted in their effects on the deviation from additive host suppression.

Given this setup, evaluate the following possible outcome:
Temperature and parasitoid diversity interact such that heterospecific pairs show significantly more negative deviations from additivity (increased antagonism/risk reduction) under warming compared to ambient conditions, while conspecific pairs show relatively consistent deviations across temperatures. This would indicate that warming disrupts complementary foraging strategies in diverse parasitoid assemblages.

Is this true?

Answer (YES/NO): NO